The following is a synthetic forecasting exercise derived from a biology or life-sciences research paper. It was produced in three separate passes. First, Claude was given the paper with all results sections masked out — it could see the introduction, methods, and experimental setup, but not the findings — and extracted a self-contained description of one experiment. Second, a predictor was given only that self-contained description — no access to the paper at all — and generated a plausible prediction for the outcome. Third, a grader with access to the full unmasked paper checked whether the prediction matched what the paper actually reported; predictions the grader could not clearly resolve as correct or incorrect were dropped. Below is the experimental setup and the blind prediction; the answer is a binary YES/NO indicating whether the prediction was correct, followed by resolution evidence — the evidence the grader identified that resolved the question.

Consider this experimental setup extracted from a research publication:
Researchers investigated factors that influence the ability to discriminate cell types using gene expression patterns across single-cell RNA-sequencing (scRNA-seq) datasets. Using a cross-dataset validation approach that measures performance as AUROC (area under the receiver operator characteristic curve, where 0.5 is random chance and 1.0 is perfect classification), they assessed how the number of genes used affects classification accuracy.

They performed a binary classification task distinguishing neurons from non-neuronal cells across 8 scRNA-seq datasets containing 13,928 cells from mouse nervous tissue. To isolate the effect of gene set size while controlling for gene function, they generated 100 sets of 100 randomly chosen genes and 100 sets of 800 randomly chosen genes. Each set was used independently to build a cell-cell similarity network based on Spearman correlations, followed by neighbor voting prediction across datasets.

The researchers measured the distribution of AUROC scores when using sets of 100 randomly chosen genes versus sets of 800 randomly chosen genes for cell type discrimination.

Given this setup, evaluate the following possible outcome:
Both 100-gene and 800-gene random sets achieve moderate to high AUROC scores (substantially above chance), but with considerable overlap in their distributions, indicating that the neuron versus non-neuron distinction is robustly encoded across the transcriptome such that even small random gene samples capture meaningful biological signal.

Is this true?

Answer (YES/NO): NO